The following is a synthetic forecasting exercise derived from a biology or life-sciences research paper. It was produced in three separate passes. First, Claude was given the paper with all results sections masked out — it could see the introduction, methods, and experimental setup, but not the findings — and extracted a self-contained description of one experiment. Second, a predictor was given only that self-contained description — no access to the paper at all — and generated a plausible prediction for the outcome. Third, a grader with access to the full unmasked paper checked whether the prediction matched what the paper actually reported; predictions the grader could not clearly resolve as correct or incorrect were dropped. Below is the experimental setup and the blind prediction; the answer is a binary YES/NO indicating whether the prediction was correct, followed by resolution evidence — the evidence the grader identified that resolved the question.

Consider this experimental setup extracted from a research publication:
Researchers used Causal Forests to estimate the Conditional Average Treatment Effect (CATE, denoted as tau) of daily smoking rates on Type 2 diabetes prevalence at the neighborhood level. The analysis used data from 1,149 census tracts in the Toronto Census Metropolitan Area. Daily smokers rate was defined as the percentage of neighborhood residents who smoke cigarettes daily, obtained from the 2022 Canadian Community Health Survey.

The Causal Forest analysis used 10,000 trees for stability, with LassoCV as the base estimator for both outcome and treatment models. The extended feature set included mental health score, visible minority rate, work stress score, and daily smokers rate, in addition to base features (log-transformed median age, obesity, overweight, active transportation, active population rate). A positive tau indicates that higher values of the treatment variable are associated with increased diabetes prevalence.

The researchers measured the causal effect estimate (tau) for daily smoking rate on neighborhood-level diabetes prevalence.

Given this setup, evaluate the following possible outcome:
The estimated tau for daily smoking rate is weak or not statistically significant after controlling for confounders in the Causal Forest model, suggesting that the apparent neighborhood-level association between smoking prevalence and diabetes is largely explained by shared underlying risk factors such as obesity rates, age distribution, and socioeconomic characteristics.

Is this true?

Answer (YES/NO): NO